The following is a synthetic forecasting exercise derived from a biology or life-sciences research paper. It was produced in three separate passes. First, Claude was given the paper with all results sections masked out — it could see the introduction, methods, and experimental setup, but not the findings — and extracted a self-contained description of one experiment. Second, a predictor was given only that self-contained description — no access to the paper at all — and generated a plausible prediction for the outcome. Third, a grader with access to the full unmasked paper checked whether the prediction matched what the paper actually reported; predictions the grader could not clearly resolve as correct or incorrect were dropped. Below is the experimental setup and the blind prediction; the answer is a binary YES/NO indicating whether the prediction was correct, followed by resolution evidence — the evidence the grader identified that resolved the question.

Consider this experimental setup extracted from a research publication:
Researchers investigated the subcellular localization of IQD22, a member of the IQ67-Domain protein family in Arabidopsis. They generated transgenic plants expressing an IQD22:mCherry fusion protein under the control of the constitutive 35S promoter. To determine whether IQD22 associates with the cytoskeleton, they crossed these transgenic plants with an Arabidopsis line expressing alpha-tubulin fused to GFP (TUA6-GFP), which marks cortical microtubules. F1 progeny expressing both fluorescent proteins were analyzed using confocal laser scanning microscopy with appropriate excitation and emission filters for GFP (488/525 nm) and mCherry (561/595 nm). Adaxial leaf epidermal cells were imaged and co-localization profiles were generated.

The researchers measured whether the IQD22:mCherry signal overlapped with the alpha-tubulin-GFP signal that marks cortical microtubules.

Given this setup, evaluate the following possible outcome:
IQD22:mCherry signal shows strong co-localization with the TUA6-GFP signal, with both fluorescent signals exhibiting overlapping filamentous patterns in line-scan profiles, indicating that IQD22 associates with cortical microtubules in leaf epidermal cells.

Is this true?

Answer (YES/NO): YES